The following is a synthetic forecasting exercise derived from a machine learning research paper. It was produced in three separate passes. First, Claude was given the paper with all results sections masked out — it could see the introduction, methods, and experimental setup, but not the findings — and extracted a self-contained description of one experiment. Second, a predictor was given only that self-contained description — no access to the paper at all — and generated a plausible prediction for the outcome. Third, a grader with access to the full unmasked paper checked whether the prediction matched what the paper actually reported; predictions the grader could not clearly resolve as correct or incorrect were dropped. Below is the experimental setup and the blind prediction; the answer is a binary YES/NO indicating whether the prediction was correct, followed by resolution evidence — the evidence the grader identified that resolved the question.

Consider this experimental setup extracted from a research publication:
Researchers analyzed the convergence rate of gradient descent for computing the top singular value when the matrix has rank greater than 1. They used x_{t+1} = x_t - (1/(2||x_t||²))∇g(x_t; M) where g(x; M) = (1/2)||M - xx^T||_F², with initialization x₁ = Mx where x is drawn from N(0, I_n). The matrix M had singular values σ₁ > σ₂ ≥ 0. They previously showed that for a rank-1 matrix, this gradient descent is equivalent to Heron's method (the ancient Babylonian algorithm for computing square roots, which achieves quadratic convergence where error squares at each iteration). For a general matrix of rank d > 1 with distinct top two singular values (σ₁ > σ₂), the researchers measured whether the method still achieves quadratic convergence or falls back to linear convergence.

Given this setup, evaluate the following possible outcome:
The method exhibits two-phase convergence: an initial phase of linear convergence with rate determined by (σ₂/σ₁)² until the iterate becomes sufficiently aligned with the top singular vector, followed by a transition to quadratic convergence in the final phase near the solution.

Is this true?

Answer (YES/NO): NO